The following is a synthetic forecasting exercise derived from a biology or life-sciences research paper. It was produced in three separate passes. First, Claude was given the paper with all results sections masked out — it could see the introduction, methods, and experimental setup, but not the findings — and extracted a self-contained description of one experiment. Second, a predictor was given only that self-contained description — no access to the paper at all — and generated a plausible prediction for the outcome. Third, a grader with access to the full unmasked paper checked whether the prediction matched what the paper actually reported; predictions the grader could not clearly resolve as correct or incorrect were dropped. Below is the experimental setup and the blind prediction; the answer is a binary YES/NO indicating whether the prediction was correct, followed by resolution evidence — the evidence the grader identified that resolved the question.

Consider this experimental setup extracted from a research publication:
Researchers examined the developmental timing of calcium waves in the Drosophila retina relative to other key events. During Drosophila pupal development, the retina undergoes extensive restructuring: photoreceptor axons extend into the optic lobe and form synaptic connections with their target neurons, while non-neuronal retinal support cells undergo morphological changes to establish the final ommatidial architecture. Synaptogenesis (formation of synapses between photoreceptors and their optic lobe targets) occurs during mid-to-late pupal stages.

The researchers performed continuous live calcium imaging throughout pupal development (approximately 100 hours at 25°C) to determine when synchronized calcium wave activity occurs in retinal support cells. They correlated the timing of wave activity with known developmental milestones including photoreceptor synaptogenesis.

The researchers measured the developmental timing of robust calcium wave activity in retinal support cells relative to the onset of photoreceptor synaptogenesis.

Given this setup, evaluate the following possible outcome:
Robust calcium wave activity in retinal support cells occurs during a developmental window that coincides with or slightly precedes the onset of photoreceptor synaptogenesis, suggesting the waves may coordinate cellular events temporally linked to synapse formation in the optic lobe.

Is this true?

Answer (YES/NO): NO